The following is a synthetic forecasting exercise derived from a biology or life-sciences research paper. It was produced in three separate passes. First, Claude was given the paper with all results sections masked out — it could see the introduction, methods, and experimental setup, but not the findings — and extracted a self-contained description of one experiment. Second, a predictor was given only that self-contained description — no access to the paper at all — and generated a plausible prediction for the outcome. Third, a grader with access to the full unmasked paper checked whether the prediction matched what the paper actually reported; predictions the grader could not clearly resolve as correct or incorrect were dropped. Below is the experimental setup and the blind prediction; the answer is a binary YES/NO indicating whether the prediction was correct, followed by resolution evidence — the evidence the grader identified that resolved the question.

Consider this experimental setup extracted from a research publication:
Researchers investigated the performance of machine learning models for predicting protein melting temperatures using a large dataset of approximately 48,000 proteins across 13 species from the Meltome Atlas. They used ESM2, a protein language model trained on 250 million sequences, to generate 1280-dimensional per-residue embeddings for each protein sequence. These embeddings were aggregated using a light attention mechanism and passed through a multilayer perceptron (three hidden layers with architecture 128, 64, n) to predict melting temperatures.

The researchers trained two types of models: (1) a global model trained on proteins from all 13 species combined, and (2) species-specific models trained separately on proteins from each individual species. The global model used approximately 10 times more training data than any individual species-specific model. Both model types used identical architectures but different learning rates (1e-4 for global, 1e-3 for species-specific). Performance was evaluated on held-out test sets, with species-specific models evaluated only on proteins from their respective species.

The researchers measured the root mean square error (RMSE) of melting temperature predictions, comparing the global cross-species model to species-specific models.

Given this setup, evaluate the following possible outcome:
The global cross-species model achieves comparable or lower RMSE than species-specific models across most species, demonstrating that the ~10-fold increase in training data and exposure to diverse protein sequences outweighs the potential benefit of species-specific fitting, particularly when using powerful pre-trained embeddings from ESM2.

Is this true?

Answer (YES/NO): NO